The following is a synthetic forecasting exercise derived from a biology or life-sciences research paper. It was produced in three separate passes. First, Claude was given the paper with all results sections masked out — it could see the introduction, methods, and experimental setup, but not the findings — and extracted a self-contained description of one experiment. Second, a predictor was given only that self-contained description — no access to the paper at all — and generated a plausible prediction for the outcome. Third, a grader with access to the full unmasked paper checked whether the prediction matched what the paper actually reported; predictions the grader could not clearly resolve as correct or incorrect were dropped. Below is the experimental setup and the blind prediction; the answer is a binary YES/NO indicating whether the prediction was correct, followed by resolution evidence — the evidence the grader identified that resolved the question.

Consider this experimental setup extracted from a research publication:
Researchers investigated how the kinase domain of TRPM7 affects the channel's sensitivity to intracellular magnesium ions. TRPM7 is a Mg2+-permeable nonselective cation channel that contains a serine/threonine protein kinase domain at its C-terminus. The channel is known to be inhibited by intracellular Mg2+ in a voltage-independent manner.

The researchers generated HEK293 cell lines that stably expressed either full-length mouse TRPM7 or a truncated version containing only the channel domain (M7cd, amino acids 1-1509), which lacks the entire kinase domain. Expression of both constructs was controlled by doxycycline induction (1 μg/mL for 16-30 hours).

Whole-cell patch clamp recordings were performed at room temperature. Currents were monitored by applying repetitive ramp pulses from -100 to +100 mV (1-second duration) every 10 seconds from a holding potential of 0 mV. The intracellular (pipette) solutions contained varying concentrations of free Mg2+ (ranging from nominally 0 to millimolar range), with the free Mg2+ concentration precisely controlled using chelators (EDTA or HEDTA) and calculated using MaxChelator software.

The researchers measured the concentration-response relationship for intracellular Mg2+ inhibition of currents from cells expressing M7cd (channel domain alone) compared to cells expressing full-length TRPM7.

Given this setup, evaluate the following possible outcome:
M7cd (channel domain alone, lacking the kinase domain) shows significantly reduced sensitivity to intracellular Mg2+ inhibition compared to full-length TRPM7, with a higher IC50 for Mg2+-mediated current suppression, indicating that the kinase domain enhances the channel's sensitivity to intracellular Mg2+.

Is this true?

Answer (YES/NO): NO